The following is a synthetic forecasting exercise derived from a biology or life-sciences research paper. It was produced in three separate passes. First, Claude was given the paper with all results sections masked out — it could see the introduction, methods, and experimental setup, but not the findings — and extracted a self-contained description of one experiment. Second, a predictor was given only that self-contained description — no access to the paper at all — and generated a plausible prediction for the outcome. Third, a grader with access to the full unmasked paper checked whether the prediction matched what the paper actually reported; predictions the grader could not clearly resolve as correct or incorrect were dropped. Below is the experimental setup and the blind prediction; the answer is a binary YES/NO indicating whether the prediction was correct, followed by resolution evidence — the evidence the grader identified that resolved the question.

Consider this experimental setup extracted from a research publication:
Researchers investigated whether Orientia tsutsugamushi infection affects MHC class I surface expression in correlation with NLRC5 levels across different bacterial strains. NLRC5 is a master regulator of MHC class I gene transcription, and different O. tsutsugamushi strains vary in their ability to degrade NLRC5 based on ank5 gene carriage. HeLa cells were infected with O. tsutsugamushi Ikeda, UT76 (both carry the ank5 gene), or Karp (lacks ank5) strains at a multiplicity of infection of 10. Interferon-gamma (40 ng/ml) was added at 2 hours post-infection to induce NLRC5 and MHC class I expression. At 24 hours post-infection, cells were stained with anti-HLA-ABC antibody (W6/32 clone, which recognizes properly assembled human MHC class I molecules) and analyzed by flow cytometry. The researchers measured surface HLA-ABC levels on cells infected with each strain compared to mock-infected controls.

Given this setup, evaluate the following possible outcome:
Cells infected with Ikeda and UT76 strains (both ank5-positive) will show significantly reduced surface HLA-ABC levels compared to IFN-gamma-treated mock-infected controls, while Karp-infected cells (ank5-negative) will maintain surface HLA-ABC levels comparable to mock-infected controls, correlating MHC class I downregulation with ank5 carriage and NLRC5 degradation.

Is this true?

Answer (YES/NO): NO